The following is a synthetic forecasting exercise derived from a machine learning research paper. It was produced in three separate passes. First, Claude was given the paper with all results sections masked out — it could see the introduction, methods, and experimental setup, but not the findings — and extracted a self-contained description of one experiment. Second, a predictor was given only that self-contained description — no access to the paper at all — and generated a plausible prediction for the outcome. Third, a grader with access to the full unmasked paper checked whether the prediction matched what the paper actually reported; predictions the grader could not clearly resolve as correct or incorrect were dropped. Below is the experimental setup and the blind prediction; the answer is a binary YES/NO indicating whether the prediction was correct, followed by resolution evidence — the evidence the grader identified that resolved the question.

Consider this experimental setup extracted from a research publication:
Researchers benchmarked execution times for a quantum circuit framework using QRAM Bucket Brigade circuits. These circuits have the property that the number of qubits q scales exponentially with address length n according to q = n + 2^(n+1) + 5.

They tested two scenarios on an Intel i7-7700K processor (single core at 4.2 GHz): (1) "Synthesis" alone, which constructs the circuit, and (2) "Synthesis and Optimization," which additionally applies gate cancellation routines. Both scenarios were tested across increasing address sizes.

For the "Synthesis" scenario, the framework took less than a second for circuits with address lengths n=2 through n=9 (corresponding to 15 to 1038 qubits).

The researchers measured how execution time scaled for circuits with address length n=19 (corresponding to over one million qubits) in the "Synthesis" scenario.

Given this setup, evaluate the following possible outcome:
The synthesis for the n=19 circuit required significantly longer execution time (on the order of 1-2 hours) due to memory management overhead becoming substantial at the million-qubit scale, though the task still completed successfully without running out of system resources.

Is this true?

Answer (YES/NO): NO